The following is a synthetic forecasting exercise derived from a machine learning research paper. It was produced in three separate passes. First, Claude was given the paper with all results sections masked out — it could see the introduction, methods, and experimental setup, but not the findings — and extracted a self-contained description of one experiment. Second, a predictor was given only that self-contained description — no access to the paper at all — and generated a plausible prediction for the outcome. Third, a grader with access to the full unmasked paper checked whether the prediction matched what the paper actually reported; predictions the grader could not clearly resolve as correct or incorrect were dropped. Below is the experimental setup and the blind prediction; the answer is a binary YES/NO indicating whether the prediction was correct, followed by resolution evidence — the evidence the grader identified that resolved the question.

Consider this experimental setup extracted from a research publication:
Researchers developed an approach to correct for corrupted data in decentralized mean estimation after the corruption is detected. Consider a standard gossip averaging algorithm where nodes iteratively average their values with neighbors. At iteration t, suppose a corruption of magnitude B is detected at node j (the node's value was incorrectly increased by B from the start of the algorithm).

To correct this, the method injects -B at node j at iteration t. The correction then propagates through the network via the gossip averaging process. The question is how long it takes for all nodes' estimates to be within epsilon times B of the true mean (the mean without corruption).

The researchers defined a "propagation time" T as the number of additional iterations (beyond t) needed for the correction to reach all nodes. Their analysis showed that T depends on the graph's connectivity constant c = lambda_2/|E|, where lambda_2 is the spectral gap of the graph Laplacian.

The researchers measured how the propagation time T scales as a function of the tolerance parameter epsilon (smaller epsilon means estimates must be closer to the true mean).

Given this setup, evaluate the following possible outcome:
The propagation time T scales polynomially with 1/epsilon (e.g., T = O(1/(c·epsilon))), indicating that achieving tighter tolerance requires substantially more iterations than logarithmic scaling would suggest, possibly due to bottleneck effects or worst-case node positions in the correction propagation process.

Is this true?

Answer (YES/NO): NO